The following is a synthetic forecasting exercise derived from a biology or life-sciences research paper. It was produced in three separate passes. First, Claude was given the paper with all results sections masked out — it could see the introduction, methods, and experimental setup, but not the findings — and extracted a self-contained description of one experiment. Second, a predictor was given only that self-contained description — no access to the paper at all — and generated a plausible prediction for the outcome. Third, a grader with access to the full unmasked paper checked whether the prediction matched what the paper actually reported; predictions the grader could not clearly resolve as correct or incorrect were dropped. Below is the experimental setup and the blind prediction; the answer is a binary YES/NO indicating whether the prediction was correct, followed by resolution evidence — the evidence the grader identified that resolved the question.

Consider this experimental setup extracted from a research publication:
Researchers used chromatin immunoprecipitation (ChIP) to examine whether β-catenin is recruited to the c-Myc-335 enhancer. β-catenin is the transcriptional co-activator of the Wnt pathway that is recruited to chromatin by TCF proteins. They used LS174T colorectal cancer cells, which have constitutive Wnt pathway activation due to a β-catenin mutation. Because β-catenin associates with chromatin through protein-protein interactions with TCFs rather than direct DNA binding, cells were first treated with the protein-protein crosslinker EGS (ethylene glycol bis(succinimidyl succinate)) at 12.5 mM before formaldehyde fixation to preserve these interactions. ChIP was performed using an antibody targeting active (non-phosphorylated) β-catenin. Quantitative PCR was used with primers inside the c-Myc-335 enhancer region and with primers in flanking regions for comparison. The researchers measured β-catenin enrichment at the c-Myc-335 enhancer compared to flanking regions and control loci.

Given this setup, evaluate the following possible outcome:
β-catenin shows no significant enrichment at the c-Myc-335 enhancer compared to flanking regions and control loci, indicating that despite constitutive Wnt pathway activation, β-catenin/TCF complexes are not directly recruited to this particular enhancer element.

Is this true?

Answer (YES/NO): NO